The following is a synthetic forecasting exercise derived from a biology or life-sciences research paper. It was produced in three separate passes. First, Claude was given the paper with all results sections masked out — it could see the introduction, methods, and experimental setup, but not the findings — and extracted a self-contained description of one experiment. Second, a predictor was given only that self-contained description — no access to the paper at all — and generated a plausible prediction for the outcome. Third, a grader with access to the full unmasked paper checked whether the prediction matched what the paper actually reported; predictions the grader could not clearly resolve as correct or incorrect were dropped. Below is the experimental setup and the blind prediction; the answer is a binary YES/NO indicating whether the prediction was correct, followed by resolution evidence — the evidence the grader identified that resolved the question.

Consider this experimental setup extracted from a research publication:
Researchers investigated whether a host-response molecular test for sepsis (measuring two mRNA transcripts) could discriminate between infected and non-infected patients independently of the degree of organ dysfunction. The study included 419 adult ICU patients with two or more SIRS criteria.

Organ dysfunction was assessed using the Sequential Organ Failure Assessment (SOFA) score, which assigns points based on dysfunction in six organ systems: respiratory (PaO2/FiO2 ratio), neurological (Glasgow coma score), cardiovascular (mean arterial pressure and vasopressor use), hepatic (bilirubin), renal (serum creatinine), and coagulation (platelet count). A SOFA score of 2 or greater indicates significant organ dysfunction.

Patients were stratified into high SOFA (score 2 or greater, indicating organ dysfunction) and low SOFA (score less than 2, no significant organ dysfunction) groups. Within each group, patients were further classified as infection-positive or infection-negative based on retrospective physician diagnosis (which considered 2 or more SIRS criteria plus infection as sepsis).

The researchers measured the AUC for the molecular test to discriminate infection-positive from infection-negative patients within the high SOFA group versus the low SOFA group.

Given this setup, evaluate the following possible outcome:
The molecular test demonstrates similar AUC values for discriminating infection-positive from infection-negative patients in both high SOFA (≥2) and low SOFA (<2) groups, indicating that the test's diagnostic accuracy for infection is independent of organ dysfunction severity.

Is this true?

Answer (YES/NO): YES